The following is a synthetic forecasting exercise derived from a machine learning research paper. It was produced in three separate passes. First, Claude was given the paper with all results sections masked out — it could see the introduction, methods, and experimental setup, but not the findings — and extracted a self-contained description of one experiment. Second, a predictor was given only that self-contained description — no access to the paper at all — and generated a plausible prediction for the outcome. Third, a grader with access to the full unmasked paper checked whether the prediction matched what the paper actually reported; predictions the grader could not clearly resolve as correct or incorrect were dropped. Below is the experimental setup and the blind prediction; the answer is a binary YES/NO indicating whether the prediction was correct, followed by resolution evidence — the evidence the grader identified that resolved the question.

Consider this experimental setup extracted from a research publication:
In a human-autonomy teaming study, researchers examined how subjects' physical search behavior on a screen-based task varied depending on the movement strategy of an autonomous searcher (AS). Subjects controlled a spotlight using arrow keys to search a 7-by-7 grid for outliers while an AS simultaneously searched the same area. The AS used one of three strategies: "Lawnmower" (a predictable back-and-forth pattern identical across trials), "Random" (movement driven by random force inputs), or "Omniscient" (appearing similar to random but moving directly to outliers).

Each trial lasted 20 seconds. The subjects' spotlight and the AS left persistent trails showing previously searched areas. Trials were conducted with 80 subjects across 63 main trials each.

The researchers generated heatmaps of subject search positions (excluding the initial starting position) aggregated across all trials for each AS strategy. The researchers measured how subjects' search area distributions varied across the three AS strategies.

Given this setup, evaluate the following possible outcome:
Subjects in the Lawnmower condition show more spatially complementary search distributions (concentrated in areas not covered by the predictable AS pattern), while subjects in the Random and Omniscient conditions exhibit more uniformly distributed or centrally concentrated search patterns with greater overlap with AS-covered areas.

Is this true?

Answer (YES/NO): NO